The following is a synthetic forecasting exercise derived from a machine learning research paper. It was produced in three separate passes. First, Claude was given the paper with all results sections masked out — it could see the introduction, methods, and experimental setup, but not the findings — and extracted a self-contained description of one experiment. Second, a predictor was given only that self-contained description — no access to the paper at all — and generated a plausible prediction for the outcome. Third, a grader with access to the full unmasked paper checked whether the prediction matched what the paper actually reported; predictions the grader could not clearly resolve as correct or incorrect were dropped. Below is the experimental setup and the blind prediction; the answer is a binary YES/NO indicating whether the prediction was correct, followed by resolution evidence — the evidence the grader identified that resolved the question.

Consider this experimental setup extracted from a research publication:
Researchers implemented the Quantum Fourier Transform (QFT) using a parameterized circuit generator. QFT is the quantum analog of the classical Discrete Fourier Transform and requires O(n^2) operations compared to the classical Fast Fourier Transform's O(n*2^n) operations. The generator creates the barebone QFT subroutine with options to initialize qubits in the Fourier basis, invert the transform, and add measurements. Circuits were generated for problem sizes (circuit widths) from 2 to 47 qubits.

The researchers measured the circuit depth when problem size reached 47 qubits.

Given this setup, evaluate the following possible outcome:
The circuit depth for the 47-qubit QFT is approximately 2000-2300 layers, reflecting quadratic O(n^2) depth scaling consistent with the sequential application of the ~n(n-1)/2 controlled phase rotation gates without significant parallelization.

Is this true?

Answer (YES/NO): NO